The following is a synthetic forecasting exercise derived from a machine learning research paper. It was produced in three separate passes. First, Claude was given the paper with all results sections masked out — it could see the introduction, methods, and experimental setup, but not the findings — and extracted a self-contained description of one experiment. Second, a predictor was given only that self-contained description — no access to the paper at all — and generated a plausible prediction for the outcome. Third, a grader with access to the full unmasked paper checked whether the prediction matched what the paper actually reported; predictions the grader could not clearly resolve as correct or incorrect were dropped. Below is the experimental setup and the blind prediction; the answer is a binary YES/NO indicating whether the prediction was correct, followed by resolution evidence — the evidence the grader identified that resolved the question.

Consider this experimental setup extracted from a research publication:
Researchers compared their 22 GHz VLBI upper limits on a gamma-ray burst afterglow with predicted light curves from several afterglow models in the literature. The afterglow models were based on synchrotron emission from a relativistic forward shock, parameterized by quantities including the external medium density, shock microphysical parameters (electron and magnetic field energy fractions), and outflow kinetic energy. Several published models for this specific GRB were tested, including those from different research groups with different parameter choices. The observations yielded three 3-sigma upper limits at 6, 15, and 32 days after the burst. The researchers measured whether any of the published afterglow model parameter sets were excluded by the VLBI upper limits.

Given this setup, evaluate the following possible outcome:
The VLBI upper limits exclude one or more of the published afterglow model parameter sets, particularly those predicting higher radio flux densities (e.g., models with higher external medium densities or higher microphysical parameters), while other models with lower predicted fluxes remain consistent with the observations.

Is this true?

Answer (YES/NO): YES